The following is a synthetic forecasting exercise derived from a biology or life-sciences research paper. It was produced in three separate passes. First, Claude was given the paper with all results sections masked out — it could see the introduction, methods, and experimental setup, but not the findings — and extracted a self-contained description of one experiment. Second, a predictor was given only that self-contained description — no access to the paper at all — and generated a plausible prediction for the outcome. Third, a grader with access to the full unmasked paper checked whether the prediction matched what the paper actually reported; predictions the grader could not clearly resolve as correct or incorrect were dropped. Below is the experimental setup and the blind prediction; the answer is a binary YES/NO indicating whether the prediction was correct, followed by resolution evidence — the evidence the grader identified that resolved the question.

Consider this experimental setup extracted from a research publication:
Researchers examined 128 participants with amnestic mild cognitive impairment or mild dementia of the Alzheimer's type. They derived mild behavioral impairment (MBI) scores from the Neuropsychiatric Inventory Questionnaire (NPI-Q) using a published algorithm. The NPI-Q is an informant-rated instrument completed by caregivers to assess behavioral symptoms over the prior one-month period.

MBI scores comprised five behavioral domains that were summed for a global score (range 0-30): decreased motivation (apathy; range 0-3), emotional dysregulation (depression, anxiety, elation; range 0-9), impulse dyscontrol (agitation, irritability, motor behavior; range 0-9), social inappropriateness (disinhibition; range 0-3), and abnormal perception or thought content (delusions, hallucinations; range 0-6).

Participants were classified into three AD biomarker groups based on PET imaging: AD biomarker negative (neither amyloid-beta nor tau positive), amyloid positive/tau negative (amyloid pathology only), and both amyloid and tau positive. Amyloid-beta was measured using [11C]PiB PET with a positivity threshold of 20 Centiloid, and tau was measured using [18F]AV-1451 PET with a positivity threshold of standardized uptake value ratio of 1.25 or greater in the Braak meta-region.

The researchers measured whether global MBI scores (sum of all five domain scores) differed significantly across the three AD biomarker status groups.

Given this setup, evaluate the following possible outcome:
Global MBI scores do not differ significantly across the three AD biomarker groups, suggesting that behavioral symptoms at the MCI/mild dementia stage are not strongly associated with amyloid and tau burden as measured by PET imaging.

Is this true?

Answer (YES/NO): NO